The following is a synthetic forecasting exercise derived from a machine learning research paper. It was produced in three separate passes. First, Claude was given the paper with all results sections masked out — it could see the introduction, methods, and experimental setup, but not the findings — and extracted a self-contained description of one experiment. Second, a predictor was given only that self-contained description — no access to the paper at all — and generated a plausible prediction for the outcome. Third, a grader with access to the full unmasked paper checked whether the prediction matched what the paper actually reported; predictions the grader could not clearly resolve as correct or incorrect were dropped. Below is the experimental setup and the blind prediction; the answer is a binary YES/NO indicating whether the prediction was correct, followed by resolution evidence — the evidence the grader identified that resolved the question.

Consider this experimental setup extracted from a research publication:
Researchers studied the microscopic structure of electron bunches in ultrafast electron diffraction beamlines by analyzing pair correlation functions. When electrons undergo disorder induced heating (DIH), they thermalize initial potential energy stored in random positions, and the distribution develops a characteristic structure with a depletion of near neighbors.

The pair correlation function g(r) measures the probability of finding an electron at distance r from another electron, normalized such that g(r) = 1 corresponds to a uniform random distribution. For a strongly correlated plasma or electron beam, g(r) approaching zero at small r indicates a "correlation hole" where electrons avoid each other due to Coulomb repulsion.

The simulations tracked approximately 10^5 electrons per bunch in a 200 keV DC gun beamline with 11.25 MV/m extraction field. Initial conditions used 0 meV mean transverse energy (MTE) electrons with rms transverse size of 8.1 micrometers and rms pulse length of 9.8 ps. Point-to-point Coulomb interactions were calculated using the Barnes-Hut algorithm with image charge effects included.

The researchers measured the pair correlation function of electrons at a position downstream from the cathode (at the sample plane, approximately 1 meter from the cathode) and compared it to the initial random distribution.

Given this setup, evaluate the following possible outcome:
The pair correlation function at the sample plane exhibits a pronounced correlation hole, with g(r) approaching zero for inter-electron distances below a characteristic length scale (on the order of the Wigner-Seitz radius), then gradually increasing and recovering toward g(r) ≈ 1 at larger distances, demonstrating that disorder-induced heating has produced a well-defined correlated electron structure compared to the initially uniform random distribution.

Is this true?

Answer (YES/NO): NO